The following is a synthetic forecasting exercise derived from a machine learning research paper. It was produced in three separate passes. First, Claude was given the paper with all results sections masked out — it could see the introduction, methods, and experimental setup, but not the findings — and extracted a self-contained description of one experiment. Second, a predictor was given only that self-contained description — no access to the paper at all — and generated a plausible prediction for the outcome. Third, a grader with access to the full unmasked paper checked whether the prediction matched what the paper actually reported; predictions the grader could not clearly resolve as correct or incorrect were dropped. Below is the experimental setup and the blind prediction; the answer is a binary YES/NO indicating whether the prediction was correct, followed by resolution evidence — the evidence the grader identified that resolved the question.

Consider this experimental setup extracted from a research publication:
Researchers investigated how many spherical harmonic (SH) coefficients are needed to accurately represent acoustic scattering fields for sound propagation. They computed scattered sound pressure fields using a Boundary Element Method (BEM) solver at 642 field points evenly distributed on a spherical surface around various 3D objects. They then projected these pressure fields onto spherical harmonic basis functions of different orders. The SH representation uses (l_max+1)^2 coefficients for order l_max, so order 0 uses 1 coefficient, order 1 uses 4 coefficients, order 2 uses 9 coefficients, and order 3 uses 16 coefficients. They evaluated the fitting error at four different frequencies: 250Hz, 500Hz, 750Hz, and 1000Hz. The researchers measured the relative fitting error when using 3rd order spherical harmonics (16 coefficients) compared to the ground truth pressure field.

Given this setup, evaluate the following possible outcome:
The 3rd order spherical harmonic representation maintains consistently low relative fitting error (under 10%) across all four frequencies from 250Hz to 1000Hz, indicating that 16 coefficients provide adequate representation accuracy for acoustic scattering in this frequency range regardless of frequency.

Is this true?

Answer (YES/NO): YES